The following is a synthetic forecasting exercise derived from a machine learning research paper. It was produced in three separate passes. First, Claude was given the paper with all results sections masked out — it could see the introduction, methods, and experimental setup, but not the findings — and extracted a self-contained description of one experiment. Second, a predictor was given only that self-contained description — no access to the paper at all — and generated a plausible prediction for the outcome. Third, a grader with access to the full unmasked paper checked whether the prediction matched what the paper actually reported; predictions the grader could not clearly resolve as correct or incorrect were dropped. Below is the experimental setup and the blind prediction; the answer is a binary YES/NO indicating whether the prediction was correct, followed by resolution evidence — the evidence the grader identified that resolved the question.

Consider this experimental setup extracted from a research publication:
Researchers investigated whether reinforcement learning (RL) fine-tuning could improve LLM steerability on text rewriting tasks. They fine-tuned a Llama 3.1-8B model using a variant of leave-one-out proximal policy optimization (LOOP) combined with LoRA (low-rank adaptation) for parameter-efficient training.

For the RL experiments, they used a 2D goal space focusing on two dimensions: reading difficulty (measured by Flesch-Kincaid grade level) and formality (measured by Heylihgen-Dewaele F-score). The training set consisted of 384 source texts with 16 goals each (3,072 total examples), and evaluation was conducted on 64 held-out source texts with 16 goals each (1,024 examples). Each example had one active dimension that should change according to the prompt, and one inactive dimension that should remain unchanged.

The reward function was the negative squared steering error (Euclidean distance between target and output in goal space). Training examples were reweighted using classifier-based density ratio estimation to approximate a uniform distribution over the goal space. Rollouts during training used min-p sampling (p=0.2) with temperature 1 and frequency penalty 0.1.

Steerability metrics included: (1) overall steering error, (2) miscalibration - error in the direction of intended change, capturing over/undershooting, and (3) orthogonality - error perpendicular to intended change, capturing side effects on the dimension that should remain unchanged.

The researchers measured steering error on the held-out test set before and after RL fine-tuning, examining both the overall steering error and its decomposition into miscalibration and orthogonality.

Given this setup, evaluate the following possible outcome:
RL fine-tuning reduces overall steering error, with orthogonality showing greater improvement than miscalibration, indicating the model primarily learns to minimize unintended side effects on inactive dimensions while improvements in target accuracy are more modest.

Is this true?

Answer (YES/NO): NO